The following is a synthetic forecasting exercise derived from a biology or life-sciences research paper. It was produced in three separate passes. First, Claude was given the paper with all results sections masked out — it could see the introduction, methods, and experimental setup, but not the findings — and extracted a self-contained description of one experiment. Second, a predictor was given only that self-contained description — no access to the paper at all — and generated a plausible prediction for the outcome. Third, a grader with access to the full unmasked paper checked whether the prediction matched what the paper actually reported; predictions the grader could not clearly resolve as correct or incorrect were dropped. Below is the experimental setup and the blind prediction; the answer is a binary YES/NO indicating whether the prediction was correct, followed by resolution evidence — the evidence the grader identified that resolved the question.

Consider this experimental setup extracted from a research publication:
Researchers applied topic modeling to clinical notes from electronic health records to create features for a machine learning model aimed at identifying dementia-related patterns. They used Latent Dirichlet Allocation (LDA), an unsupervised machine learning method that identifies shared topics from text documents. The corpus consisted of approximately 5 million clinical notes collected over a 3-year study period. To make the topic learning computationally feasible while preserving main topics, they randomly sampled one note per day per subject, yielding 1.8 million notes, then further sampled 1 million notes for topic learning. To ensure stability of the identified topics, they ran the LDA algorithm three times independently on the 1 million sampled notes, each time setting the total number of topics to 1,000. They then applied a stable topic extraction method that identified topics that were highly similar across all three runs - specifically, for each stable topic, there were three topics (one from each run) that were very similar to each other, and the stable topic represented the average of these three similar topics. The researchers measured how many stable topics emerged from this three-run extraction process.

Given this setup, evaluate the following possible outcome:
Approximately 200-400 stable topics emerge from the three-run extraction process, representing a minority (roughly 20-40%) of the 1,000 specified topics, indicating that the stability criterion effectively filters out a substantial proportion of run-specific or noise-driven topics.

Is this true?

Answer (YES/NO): NO